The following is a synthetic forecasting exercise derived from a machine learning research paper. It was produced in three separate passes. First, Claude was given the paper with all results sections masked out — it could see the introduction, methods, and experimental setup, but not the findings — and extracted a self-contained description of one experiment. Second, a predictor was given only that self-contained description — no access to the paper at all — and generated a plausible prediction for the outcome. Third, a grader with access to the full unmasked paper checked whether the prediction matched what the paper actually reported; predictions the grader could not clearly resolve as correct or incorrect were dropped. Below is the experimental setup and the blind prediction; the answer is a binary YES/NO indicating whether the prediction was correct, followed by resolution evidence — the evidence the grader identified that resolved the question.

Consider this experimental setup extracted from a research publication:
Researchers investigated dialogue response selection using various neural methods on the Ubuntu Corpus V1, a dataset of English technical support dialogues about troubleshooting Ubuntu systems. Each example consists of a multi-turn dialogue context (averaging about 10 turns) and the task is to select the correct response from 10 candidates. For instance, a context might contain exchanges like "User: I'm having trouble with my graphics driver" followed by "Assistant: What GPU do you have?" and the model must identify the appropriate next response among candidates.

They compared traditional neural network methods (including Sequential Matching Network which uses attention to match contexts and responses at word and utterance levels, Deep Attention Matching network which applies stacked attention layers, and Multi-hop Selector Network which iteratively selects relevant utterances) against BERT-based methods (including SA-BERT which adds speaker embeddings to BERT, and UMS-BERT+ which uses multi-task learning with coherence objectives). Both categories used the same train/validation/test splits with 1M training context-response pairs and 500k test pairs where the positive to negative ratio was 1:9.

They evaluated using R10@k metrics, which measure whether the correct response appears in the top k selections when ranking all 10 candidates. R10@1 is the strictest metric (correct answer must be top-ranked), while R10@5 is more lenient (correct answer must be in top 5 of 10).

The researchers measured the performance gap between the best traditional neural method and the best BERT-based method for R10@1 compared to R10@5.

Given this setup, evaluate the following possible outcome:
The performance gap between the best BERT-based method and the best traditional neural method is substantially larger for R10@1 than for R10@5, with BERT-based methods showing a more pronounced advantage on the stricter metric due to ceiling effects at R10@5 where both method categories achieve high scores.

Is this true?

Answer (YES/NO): YES